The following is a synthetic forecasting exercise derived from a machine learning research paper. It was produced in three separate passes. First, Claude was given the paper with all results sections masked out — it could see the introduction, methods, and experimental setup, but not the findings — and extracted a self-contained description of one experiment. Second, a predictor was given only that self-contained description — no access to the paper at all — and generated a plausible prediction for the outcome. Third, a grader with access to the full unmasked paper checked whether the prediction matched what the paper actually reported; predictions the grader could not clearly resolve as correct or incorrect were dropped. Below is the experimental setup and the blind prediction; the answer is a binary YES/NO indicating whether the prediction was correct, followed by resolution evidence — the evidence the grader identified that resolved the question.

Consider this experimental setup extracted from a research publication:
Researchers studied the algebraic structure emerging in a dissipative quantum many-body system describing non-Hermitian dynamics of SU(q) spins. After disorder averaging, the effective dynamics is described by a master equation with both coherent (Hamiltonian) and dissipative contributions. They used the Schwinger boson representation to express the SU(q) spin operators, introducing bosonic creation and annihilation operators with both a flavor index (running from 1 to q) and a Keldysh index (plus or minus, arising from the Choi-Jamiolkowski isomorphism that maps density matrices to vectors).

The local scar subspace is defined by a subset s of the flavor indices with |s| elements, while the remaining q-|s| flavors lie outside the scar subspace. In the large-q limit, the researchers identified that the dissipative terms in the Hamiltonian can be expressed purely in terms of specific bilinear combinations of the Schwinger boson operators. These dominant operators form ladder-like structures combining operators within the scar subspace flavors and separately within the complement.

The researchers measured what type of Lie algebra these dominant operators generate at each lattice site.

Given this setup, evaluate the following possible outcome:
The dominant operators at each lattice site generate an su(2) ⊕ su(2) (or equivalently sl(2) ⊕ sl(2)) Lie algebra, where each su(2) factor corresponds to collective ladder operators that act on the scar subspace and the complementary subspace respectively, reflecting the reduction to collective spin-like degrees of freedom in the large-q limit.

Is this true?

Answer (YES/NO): NO